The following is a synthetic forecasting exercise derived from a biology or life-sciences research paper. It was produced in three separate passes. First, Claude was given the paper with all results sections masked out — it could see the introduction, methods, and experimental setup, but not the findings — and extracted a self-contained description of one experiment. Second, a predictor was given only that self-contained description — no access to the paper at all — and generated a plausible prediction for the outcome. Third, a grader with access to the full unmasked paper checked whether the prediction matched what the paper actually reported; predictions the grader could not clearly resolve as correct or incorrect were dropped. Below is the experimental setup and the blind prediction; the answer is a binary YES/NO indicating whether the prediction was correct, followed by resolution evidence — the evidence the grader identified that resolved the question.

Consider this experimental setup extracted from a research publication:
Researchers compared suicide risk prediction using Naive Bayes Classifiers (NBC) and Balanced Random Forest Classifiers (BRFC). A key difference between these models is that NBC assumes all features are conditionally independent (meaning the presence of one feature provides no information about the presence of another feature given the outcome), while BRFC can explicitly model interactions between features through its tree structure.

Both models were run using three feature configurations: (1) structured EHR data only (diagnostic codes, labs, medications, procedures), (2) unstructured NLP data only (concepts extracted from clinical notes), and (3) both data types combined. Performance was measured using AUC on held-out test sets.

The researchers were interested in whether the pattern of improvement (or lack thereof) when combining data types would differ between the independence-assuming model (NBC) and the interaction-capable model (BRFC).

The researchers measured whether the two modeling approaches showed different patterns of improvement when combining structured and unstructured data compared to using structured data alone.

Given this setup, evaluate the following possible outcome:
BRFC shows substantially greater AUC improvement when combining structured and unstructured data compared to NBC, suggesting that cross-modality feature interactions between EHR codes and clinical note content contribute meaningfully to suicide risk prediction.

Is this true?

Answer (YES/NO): YES